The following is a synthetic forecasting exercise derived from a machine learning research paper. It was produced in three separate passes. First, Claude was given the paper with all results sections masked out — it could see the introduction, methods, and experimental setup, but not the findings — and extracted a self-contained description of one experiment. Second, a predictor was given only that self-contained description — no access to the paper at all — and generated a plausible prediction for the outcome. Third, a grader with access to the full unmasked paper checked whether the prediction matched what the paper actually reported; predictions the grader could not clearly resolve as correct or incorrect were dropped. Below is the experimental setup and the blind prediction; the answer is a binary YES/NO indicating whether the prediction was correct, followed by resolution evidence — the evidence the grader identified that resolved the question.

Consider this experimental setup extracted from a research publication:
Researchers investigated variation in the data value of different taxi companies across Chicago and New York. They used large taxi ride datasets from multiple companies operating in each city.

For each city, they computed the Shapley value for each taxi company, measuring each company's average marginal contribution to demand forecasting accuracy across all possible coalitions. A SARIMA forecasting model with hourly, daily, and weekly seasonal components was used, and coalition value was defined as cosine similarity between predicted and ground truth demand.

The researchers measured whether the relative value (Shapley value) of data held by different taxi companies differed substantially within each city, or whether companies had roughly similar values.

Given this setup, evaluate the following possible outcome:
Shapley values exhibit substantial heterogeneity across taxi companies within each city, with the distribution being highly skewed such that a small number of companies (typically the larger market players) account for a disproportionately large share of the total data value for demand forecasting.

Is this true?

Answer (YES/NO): NO